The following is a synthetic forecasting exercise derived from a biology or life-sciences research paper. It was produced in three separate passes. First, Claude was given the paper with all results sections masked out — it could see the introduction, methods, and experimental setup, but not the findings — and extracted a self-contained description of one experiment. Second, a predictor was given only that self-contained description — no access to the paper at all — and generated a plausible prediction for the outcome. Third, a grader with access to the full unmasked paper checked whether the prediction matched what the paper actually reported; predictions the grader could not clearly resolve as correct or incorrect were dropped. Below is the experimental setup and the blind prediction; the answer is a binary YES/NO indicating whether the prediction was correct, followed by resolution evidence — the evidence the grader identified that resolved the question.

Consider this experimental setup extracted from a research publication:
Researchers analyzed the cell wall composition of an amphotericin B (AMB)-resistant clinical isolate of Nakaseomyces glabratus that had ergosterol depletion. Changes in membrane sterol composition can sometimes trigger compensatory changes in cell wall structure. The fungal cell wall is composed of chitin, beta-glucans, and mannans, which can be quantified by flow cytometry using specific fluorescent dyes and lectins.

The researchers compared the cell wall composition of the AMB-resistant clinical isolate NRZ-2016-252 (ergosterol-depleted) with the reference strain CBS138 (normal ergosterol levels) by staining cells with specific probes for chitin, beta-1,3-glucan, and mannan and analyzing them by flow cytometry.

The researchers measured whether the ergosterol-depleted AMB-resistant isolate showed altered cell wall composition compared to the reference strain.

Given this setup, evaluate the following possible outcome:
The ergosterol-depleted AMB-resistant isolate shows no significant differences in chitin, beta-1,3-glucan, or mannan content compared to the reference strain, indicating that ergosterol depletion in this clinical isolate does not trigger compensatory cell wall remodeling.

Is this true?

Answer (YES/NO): NO